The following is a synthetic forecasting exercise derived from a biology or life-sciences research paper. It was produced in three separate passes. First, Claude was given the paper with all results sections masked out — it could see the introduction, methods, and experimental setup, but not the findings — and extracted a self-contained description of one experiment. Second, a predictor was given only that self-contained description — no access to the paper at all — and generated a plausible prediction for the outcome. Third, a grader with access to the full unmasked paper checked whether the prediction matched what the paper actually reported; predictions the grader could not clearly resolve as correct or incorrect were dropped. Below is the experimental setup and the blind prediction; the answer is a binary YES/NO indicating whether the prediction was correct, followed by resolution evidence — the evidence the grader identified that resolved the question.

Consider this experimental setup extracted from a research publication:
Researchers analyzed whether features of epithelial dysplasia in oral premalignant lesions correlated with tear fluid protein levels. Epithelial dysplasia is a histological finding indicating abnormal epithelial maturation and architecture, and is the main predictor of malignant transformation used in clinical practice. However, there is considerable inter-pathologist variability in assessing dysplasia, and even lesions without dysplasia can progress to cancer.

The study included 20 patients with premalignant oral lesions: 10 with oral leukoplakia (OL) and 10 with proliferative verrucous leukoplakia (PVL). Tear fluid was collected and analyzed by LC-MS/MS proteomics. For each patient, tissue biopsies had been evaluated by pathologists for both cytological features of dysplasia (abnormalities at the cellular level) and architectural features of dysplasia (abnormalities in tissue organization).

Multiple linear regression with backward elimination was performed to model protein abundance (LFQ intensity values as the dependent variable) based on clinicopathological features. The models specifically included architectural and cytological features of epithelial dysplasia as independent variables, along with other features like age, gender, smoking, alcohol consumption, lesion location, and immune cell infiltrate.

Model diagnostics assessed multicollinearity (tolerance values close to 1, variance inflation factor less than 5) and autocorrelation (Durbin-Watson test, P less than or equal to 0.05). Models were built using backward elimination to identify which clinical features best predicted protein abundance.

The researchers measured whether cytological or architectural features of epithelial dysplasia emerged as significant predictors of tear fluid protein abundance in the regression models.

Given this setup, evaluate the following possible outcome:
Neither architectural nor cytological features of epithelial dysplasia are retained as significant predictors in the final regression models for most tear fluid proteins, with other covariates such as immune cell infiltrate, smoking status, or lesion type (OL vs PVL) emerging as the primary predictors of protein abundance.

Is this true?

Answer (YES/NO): NO